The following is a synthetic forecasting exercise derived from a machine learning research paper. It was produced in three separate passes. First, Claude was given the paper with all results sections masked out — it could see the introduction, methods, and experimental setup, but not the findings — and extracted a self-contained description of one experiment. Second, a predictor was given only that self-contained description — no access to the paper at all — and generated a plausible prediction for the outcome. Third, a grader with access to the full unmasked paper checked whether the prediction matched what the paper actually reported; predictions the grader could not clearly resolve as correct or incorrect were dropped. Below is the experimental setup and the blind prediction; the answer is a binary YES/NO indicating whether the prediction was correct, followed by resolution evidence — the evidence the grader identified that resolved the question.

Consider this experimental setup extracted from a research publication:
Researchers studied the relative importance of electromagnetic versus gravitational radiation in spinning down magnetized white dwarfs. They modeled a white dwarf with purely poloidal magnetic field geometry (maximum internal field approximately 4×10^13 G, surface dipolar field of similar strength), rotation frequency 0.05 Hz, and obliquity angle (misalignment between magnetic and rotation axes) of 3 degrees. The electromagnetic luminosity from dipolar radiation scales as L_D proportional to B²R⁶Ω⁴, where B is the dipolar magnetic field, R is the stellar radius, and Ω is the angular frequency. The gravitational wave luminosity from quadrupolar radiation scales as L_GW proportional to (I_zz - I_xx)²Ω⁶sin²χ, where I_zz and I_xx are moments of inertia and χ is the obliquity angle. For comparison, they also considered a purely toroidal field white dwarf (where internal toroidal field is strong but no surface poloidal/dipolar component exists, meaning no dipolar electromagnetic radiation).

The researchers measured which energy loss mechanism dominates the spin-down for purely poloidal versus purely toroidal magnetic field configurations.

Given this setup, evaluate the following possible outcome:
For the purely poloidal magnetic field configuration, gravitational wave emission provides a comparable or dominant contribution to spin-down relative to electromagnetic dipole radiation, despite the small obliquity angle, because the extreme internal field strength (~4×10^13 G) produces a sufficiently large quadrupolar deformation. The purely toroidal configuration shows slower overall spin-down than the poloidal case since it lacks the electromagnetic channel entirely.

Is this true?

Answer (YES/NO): NO